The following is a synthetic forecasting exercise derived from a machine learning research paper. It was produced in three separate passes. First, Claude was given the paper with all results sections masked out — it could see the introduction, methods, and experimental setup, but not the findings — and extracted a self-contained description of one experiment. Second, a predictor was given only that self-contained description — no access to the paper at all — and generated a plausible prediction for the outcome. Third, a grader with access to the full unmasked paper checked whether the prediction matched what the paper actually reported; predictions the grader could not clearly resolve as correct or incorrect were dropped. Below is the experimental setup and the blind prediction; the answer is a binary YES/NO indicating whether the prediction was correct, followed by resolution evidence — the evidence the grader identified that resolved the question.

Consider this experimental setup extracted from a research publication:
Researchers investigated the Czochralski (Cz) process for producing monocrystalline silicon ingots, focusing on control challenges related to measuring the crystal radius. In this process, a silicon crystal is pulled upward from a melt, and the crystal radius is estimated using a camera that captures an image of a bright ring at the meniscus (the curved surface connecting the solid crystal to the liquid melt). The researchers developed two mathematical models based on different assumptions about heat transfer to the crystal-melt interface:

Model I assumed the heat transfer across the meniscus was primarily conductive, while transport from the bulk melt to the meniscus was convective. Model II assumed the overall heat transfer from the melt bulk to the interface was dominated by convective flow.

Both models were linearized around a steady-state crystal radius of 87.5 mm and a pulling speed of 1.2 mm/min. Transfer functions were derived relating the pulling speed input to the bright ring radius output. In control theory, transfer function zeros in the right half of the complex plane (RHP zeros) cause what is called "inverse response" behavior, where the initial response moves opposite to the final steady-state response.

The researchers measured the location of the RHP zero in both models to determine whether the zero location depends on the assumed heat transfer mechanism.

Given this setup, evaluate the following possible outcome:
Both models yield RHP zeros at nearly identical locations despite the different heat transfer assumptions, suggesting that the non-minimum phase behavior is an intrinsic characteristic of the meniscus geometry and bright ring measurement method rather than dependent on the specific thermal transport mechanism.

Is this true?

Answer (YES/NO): YES